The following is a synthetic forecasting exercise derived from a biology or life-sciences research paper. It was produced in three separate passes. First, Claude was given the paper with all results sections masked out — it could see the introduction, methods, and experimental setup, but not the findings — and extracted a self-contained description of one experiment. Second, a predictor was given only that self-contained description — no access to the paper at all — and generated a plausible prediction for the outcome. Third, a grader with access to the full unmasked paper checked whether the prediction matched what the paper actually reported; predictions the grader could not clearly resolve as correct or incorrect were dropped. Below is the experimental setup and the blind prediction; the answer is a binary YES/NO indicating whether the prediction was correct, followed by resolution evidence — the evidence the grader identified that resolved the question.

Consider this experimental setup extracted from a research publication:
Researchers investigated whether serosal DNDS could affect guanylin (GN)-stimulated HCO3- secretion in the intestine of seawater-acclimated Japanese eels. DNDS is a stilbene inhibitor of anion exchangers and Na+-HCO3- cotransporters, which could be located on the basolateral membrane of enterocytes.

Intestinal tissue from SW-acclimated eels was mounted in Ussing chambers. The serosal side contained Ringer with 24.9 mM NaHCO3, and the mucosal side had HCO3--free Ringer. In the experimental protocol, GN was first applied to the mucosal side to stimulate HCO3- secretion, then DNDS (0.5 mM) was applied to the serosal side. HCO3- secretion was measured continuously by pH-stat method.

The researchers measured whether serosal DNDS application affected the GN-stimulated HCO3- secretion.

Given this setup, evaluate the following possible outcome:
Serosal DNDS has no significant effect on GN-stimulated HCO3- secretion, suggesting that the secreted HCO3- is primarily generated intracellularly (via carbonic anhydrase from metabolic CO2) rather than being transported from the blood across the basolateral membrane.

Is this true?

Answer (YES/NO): NO